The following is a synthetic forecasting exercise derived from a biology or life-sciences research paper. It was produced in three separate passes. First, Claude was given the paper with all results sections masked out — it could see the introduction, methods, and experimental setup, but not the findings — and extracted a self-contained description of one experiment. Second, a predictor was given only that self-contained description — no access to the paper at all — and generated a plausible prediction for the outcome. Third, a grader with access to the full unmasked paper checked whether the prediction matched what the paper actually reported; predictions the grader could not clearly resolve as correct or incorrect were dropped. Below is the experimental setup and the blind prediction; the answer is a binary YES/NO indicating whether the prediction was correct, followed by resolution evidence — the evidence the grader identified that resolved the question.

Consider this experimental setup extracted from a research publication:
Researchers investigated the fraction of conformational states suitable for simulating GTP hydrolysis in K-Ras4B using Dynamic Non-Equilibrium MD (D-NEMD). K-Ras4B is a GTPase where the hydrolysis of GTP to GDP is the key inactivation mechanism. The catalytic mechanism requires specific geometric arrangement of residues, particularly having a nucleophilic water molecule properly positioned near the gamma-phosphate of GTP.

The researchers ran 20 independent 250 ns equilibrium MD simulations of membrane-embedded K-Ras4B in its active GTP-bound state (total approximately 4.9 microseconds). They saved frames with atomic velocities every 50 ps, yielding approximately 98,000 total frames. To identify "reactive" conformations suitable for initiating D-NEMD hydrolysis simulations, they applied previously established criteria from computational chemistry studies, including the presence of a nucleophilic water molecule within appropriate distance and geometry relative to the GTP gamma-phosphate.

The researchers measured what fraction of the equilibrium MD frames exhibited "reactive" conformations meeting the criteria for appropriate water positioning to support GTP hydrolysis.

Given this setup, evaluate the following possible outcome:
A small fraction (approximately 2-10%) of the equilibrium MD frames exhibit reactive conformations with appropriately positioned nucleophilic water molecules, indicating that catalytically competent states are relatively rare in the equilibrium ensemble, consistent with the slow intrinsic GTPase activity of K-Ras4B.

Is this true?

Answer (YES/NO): NO